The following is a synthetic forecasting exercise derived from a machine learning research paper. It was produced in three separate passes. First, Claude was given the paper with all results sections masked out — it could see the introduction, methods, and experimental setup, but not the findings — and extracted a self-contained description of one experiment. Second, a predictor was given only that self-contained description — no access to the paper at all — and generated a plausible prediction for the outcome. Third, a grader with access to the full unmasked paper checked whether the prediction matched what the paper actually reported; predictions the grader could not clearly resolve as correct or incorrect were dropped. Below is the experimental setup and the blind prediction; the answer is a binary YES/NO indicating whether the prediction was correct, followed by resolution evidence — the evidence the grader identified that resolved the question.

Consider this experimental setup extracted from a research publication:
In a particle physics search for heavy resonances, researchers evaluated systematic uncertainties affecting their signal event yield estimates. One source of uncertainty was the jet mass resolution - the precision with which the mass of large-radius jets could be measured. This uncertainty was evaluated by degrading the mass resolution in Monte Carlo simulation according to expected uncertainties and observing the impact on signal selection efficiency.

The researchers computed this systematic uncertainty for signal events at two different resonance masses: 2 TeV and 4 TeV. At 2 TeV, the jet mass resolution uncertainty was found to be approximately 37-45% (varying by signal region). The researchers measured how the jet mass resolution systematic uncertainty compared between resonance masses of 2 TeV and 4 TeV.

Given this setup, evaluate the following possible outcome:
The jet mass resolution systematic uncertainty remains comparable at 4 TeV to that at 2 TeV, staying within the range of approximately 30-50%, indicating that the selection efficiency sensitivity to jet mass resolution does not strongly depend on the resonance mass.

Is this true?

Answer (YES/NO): NO